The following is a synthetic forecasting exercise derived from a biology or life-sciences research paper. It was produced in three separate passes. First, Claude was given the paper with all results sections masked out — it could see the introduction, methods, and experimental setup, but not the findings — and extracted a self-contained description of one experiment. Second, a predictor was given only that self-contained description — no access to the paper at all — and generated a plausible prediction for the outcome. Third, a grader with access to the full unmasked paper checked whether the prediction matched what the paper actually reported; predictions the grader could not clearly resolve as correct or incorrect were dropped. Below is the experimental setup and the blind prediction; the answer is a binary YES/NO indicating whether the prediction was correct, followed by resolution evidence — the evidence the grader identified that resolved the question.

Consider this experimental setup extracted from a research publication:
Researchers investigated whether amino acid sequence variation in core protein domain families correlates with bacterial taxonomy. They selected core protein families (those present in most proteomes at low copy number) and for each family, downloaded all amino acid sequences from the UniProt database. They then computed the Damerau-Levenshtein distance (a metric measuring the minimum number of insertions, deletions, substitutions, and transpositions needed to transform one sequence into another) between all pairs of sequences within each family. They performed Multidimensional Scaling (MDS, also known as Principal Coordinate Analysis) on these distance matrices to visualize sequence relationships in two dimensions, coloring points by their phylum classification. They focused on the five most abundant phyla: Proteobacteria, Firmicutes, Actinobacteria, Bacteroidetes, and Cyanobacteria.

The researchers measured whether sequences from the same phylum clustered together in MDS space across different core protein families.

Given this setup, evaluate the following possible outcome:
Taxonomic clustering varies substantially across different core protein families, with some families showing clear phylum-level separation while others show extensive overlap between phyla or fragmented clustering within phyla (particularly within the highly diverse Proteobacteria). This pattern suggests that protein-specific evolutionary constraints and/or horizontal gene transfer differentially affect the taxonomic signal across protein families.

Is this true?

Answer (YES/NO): NO